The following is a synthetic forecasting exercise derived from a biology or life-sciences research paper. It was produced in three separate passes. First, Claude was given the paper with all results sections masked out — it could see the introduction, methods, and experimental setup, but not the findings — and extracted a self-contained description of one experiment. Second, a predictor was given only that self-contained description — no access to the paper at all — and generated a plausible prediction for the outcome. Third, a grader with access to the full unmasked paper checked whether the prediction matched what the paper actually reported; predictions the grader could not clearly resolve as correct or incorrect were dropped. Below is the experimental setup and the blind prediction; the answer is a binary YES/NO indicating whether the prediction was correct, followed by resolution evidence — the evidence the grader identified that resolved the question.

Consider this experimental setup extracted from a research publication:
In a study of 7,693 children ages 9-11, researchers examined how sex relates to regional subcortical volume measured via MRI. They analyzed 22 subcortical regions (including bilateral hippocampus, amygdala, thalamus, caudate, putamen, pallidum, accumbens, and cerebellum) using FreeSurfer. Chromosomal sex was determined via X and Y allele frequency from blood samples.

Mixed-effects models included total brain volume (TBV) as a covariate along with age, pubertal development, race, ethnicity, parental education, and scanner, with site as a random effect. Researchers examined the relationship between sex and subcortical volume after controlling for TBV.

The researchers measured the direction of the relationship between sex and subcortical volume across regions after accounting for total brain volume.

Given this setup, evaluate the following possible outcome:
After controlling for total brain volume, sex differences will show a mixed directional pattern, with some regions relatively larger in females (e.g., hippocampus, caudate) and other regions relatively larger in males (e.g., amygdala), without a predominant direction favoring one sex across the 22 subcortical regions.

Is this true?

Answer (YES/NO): NO